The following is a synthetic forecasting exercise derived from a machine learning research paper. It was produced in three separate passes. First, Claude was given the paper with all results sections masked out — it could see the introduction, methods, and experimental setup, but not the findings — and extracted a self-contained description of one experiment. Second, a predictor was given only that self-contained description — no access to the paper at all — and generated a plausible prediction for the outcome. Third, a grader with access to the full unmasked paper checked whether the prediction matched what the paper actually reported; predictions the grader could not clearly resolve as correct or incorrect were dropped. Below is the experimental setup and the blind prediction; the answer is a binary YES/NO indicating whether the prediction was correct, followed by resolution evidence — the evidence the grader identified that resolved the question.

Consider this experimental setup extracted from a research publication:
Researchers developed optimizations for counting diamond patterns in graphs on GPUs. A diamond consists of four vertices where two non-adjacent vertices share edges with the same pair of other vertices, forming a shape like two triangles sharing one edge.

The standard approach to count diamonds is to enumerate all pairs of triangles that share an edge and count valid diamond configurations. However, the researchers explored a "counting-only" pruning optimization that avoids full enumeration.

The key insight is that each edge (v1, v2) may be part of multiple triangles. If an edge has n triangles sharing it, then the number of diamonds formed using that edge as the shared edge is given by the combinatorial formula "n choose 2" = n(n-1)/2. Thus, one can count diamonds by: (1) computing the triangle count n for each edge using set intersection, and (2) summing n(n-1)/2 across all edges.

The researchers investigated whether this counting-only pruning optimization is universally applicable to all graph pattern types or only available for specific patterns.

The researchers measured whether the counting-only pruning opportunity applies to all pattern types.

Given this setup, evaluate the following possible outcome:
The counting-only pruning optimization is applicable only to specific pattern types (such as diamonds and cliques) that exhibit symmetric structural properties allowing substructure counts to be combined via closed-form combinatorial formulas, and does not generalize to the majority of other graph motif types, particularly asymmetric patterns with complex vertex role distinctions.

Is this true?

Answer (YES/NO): YES